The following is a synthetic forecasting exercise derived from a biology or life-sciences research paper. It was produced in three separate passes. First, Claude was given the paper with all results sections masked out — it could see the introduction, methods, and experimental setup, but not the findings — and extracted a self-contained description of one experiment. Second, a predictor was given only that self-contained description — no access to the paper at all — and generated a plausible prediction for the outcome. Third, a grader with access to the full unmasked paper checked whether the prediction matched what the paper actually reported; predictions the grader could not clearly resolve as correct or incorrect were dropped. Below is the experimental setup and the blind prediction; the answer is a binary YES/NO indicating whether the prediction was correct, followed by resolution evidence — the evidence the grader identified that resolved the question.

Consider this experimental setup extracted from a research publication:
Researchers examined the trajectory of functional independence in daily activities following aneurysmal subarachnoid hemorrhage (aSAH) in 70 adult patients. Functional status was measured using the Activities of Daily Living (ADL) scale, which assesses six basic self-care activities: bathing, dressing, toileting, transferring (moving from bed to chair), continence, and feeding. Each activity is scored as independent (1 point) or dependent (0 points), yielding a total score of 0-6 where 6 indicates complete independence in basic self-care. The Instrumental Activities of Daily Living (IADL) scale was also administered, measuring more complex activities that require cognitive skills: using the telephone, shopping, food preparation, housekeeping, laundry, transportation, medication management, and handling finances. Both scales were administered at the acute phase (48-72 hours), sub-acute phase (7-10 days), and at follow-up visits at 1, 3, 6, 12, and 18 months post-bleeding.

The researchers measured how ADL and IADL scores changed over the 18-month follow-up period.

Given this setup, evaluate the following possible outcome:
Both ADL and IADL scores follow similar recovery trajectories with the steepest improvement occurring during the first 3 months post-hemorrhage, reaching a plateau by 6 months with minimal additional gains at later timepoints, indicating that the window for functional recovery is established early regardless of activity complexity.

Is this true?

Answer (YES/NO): NO